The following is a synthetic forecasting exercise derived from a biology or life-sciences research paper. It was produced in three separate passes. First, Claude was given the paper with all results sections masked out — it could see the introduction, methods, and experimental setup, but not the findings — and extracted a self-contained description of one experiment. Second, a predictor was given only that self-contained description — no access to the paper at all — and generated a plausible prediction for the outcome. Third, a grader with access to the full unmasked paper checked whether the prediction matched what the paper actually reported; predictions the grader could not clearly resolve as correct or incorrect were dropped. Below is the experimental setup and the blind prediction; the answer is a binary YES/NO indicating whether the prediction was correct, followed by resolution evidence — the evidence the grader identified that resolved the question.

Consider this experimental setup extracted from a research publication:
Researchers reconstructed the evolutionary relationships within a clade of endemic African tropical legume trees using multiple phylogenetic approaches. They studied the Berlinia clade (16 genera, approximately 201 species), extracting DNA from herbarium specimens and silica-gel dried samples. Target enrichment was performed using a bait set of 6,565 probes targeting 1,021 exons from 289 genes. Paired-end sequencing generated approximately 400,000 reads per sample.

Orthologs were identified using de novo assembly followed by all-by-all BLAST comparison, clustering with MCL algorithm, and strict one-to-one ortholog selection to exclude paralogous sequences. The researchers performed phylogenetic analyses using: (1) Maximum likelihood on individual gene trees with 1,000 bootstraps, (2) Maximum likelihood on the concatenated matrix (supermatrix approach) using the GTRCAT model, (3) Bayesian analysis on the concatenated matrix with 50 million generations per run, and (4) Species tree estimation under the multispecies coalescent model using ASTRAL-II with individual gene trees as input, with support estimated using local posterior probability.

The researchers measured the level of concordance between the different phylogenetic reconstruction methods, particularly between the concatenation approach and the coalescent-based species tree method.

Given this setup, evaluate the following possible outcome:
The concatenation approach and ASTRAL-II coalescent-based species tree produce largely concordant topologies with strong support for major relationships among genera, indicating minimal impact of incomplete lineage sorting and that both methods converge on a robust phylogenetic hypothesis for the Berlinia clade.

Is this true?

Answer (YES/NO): YES